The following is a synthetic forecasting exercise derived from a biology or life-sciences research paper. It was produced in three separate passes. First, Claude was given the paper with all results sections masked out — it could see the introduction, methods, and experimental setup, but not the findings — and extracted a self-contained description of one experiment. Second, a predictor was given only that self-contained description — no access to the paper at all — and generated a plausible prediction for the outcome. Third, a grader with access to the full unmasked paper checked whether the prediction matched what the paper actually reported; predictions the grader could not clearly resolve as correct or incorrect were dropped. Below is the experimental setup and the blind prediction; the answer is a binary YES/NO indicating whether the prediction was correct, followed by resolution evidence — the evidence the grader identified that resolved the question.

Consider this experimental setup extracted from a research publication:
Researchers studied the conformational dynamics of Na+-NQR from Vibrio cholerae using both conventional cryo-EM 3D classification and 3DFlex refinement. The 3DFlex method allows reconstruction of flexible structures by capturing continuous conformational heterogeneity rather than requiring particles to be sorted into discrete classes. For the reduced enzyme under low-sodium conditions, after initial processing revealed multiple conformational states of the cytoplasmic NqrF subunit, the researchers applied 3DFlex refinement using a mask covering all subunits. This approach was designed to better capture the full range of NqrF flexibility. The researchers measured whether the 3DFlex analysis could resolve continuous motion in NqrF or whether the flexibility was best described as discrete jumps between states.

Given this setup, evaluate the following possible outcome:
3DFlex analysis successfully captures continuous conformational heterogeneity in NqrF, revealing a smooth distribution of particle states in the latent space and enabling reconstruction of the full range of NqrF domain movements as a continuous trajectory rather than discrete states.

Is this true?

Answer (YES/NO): NO